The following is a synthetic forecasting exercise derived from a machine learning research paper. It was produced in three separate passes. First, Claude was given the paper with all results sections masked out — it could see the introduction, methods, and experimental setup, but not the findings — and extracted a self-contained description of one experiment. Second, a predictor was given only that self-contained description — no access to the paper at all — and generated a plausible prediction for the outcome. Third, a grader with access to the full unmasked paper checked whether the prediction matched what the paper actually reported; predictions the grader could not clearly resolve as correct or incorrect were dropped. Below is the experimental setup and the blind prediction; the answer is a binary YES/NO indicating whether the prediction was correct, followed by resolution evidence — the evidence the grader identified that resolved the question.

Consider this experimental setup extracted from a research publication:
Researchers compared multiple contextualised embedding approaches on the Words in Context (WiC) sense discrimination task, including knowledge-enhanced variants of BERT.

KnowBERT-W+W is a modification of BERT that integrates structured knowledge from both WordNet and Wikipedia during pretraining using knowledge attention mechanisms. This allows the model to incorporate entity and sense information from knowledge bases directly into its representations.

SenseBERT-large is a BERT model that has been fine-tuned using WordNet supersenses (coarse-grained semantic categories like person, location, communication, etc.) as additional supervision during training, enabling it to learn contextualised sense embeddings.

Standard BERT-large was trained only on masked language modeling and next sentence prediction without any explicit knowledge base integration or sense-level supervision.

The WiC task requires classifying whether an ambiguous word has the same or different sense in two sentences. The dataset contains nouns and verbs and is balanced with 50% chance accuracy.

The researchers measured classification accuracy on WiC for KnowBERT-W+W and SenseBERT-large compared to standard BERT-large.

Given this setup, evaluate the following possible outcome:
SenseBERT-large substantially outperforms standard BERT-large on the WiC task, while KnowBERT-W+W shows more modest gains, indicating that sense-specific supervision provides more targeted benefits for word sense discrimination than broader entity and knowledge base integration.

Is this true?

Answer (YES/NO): NO